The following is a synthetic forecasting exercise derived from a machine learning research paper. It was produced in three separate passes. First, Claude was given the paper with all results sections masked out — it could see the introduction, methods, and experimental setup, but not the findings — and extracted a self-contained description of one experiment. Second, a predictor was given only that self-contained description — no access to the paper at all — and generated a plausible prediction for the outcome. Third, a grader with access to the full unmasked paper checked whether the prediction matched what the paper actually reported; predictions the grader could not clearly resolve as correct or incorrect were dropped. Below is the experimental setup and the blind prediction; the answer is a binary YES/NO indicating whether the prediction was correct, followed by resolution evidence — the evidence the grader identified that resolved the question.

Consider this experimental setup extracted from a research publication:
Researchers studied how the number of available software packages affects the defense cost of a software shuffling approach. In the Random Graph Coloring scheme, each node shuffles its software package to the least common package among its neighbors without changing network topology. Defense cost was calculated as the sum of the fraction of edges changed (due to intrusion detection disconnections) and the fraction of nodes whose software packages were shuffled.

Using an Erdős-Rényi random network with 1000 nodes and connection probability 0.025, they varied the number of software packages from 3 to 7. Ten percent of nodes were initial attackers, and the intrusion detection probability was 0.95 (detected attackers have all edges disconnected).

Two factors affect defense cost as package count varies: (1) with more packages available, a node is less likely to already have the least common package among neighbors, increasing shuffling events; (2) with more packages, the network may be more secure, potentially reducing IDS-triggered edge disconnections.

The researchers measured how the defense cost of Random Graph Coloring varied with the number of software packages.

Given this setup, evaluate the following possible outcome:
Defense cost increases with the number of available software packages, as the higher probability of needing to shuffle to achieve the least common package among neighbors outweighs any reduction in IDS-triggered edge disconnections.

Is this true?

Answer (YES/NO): NO